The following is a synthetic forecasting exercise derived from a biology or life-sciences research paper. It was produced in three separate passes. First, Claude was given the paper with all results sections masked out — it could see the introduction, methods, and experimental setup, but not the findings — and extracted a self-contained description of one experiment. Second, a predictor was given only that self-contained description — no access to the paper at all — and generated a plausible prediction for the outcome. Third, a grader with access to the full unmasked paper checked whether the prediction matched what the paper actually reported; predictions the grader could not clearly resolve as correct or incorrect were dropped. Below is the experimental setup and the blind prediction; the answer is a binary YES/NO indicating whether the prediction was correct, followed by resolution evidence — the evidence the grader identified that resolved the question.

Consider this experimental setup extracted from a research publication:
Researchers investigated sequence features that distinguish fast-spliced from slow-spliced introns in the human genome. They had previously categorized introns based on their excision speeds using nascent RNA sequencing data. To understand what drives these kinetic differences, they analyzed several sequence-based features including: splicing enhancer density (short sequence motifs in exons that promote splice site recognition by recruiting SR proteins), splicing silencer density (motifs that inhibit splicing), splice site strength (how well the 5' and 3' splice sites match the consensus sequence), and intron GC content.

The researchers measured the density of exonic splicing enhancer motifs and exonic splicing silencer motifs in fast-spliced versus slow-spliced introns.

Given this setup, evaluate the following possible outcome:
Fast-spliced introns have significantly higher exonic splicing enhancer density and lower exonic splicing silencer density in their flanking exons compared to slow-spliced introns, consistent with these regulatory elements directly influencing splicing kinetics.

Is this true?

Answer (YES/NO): YES